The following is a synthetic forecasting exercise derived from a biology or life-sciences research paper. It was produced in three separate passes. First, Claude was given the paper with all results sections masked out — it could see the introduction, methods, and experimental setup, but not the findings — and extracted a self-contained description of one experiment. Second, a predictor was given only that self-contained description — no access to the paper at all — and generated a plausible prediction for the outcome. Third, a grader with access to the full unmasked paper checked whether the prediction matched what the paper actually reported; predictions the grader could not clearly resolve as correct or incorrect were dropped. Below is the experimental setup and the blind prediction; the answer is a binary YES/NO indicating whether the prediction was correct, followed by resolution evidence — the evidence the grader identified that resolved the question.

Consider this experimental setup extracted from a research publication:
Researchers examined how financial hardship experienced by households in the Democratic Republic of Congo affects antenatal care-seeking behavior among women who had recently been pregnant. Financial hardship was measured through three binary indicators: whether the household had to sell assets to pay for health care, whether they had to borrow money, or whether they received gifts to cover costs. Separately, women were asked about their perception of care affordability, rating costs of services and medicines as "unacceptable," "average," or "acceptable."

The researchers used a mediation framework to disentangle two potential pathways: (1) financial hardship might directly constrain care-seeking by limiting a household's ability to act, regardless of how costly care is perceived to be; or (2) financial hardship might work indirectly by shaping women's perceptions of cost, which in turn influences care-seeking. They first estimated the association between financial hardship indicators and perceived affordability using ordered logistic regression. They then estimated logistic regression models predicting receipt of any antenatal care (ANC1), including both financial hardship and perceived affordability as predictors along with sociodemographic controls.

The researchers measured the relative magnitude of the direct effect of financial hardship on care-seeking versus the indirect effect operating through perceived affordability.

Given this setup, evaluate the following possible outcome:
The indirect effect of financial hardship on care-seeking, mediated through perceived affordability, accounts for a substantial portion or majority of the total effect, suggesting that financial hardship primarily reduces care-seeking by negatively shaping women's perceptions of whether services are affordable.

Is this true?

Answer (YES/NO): YES